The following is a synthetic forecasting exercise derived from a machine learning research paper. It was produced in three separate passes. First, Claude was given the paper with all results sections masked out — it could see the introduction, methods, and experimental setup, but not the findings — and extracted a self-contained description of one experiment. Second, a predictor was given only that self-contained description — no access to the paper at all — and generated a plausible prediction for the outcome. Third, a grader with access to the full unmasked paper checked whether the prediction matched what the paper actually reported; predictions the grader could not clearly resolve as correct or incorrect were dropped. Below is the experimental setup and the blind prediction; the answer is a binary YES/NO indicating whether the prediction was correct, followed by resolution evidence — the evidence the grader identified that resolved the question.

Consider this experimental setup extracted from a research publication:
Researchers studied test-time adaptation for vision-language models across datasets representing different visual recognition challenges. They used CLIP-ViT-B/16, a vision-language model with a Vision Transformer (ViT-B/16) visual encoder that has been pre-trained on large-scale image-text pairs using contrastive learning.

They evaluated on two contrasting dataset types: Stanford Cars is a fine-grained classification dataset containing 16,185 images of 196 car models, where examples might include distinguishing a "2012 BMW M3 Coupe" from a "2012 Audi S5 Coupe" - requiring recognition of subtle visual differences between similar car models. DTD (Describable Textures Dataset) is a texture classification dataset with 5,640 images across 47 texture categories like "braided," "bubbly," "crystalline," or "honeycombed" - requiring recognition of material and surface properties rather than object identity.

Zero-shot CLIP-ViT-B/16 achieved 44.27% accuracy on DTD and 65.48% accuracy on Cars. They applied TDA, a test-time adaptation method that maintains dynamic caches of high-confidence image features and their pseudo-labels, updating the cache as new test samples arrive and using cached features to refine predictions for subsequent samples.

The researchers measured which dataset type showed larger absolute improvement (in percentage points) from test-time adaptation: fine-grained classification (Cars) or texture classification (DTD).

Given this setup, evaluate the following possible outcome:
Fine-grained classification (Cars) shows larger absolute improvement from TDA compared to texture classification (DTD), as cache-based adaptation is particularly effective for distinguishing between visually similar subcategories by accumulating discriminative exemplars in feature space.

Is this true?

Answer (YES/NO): NO